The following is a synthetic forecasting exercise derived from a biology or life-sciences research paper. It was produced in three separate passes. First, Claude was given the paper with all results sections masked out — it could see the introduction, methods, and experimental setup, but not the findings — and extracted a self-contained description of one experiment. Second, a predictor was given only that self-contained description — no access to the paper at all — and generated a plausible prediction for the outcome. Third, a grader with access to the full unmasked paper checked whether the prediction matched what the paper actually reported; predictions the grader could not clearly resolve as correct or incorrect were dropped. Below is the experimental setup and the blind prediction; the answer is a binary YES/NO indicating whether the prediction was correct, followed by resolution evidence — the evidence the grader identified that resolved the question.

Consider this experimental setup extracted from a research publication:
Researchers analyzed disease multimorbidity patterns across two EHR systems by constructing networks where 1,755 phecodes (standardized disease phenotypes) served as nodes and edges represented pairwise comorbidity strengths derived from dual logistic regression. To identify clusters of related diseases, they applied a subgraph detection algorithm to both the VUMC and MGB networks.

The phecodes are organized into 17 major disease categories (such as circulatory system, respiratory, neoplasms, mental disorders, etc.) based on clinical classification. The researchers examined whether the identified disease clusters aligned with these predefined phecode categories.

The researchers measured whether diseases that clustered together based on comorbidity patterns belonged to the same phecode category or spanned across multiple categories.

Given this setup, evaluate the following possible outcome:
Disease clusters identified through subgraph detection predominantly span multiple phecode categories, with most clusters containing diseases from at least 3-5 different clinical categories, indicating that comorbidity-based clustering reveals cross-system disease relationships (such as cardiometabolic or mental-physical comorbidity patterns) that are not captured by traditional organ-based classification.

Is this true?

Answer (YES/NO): NO